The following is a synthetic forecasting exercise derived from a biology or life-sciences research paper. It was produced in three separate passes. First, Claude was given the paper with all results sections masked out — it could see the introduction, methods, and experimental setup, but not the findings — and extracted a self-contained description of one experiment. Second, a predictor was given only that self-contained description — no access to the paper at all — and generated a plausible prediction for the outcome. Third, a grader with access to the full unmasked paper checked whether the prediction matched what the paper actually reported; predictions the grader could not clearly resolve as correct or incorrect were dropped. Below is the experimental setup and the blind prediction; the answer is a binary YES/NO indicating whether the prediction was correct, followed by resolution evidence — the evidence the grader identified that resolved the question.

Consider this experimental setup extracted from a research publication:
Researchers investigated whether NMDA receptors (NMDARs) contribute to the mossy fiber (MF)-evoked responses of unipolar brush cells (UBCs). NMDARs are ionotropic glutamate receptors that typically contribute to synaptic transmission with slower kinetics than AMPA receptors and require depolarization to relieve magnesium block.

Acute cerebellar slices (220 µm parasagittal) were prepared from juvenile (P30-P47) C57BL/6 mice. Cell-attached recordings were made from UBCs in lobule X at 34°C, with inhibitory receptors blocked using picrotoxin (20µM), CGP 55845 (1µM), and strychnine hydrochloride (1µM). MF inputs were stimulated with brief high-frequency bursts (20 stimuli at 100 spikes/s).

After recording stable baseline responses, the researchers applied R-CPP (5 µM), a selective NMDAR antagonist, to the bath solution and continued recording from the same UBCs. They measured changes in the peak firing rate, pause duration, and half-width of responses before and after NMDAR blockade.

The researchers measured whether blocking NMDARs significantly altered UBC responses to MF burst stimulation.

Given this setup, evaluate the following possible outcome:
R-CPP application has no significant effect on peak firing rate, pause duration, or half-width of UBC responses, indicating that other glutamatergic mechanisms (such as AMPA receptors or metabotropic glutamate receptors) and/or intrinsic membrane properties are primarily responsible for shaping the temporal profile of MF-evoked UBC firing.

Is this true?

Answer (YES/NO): YES